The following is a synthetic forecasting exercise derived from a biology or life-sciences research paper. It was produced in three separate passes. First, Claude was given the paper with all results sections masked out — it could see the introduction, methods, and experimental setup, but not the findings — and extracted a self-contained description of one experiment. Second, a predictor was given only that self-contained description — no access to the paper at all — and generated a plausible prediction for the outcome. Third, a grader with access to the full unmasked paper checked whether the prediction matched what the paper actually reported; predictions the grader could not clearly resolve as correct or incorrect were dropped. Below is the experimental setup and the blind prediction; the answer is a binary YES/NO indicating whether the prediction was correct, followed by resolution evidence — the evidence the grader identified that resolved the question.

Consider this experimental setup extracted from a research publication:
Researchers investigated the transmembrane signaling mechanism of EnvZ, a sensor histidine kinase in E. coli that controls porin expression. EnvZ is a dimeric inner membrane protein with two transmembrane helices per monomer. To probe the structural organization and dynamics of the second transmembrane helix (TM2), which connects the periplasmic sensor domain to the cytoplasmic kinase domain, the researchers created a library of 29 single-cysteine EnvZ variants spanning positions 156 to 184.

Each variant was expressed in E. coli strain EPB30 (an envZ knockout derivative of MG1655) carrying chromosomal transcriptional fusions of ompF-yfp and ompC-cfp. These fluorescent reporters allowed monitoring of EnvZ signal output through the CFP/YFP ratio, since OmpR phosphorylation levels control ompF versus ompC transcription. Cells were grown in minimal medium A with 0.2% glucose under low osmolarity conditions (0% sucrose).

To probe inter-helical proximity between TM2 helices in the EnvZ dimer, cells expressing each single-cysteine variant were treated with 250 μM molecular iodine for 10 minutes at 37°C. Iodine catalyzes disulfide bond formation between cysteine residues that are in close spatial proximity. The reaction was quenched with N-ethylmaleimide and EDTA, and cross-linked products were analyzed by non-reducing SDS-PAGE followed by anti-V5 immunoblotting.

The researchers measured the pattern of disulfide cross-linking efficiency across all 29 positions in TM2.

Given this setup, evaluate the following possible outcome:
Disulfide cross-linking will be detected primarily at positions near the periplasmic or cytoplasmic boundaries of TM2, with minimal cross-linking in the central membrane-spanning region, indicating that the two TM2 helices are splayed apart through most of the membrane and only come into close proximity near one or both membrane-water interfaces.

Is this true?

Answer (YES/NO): NO